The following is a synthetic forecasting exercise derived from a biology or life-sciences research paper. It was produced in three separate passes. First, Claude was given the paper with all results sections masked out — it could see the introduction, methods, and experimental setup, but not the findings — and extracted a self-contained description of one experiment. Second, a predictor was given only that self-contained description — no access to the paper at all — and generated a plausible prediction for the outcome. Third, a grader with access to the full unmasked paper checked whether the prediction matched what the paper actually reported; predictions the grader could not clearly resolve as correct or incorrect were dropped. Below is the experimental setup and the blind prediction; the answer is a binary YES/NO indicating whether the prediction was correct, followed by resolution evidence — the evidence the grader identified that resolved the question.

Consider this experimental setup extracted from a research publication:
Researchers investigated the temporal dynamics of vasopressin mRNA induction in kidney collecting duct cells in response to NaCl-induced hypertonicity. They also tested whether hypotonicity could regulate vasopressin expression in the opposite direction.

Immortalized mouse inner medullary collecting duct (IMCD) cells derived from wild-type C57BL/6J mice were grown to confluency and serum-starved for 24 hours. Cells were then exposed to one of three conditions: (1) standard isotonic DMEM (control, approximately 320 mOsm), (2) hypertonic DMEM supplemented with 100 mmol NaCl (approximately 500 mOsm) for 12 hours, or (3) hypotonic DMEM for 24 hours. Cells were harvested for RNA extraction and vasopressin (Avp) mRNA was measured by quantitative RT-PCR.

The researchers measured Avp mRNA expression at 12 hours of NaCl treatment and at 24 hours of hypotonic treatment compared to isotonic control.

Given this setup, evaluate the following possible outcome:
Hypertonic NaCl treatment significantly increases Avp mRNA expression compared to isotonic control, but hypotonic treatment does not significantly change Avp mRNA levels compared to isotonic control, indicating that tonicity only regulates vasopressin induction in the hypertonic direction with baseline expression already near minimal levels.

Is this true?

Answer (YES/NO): NO